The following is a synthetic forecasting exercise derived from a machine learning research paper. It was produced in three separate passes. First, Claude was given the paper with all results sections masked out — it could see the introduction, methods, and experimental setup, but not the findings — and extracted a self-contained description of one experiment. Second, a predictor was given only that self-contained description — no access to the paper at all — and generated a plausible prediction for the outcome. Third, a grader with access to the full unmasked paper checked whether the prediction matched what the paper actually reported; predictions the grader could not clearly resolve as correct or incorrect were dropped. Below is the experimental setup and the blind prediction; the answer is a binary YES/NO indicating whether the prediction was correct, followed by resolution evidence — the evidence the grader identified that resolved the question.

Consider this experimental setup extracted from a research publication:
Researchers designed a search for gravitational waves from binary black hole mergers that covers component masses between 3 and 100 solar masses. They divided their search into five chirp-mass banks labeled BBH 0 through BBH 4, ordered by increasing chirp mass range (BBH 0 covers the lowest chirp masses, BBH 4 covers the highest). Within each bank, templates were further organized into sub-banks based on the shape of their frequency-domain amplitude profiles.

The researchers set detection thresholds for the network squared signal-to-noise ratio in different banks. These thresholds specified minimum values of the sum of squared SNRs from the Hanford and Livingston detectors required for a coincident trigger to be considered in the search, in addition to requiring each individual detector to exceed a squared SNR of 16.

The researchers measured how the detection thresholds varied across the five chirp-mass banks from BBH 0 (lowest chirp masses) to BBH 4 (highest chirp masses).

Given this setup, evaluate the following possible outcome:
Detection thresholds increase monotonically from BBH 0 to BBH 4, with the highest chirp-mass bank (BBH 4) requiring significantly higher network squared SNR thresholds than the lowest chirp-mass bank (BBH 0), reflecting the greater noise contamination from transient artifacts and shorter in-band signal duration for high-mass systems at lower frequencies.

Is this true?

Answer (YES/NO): NO